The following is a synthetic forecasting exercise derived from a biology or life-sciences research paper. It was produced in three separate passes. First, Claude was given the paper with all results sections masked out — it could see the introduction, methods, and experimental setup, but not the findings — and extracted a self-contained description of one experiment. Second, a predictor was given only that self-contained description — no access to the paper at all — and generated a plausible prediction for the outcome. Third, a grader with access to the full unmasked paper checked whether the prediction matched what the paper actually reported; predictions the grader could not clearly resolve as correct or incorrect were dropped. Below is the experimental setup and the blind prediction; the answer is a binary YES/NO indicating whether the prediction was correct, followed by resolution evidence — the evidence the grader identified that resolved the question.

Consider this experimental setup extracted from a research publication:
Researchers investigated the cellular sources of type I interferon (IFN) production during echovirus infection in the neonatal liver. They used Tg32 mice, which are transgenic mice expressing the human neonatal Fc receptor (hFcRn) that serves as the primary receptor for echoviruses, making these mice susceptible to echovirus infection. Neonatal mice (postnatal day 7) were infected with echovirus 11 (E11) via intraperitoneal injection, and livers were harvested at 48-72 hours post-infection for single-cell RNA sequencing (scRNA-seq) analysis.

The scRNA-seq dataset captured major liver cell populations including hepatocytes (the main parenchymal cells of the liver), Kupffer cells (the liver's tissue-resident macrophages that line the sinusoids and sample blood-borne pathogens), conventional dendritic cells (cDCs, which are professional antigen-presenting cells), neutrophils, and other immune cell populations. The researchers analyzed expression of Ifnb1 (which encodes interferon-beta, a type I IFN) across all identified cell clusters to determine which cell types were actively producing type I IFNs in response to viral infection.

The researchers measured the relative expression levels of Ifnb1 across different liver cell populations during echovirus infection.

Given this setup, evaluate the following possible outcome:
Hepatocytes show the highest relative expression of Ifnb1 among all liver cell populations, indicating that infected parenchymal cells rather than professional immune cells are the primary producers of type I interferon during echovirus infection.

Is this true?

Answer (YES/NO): NO